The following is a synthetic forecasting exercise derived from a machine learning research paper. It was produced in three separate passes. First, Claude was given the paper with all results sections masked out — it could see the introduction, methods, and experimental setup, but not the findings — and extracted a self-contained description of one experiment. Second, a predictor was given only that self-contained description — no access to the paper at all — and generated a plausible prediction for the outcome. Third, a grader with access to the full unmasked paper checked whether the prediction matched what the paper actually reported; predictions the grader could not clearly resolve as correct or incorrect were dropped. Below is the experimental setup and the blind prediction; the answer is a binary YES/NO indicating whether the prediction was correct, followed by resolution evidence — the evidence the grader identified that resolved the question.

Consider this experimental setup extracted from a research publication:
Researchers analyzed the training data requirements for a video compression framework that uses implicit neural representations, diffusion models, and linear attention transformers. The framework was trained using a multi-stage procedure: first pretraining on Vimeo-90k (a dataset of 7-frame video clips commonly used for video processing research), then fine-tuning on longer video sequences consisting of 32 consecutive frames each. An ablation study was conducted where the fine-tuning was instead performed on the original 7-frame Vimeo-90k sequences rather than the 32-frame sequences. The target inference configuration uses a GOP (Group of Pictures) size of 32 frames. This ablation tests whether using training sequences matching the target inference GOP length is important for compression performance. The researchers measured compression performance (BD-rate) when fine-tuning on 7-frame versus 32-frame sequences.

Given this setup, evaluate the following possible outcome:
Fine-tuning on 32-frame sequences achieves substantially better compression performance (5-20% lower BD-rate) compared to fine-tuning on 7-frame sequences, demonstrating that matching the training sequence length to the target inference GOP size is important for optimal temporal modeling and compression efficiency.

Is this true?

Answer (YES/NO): YES